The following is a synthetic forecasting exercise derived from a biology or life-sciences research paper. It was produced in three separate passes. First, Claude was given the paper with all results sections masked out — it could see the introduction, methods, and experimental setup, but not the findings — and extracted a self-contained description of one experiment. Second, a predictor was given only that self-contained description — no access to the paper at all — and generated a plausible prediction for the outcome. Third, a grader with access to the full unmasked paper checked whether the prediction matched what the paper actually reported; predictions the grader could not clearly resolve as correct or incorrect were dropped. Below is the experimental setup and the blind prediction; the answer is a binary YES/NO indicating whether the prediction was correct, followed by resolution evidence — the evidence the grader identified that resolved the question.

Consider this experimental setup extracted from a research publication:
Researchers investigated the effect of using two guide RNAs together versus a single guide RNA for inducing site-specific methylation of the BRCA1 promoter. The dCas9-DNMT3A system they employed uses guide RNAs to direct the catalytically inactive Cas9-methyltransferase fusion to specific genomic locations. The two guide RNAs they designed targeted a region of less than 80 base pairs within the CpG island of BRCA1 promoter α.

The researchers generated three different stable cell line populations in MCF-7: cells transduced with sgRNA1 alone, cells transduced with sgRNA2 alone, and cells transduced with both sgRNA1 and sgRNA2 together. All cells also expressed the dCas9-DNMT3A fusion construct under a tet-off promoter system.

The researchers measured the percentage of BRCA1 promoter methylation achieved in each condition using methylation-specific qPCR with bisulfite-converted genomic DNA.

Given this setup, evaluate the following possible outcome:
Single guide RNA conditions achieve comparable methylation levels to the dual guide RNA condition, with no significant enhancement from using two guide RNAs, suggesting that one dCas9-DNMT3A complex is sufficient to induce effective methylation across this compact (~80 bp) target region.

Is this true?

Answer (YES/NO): NO